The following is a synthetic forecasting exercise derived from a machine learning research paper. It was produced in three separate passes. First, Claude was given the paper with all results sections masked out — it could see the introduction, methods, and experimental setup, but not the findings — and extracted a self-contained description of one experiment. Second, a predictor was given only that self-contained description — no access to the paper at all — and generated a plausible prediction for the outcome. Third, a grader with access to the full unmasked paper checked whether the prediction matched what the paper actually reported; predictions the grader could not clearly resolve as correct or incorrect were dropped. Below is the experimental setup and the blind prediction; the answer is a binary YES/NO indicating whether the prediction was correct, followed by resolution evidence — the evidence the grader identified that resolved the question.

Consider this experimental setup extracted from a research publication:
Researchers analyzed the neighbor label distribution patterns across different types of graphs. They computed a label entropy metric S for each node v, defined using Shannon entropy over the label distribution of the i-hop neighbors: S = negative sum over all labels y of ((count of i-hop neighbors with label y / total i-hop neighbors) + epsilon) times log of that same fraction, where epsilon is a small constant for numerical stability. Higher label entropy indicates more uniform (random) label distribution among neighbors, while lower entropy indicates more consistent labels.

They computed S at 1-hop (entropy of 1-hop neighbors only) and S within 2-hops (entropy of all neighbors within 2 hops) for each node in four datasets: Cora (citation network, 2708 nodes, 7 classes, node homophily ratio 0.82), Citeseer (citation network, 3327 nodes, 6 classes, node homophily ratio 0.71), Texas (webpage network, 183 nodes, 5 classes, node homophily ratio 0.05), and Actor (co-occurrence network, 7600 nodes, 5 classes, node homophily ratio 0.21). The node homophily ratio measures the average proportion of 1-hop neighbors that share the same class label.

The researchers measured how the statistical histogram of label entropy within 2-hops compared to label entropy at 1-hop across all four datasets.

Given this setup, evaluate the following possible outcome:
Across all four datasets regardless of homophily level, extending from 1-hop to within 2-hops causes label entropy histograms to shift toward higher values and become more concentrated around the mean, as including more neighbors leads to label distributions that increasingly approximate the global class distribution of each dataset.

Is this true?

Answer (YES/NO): NO